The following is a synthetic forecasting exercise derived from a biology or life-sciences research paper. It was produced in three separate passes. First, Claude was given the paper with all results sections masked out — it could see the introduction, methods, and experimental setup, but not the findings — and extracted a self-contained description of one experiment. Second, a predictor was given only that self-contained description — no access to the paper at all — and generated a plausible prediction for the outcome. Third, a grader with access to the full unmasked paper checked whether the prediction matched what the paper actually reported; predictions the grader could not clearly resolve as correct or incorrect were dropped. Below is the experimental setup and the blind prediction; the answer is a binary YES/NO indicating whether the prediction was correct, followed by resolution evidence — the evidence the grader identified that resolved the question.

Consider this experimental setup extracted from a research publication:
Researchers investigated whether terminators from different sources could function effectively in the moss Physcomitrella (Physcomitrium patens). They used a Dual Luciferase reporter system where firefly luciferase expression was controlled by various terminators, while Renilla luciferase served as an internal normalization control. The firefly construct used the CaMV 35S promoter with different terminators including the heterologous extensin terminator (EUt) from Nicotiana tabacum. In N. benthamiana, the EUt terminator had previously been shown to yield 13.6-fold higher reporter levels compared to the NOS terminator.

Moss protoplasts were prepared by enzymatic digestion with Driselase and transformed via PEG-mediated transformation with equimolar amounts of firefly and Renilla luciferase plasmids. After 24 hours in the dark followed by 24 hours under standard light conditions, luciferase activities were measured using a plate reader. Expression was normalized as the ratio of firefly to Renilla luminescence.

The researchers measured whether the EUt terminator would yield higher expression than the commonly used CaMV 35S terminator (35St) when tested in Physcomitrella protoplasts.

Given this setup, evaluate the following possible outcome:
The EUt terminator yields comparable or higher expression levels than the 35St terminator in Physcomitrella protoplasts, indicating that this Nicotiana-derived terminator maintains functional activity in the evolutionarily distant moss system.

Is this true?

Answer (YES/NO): YES